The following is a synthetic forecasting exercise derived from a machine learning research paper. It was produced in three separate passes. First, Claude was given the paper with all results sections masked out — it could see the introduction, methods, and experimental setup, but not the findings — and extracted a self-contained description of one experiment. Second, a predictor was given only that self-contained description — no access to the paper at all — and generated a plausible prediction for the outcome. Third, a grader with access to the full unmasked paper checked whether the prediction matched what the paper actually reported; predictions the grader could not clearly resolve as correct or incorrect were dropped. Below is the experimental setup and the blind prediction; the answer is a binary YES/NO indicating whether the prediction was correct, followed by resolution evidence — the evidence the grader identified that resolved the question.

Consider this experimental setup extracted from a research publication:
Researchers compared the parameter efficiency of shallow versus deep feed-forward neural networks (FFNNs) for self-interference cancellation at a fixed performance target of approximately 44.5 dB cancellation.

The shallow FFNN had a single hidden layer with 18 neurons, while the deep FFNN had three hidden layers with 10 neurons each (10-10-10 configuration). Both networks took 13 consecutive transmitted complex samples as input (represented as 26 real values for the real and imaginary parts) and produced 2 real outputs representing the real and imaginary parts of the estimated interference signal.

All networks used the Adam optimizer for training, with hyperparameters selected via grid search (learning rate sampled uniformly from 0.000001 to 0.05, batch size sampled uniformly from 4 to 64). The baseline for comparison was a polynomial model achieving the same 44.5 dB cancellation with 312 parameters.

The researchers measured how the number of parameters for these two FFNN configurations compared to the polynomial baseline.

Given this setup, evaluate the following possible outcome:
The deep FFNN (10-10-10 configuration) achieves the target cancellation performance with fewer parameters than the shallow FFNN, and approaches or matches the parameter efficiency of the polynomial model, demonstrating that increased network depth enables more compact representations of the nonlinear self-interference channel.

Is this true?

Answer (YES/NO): NO